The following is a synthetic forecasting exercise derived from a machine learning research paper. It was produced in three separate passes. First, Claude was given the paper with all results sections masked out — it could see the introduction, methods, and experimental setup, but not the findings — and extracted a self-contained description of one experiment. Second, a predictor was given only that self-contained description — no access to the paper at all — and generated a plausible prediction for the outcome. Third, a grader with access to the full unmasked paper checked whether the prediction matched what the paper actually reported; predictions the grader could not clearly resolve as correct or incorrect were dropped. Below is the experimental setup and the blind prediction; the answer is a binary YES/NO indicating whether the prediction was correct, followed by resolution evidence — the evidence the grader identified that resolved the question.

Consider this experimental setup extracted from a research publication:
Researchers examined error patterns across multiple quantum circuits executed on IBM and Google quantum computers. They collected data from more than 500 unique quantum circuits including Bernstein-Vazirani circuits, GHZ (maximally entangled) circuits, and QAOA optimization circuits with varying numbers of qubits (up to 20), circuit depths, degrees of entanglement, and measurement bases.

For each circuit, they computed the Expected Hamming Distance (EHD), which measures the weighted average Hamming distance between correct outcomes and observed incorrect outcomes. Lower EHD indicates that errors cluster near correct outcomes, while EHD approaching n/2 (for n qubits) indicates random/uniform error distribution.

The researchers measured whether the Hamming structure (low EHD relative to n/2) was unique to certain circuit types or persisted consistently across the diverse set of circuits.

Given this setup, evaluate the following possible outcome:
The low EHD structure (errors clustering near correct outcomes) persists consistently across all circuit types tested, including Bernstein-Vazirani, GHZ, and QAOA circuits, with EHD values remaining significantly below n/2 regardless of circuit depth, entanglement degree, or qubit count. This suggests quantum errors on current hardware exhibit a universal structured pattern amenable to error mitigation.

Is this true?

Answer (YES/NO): YES